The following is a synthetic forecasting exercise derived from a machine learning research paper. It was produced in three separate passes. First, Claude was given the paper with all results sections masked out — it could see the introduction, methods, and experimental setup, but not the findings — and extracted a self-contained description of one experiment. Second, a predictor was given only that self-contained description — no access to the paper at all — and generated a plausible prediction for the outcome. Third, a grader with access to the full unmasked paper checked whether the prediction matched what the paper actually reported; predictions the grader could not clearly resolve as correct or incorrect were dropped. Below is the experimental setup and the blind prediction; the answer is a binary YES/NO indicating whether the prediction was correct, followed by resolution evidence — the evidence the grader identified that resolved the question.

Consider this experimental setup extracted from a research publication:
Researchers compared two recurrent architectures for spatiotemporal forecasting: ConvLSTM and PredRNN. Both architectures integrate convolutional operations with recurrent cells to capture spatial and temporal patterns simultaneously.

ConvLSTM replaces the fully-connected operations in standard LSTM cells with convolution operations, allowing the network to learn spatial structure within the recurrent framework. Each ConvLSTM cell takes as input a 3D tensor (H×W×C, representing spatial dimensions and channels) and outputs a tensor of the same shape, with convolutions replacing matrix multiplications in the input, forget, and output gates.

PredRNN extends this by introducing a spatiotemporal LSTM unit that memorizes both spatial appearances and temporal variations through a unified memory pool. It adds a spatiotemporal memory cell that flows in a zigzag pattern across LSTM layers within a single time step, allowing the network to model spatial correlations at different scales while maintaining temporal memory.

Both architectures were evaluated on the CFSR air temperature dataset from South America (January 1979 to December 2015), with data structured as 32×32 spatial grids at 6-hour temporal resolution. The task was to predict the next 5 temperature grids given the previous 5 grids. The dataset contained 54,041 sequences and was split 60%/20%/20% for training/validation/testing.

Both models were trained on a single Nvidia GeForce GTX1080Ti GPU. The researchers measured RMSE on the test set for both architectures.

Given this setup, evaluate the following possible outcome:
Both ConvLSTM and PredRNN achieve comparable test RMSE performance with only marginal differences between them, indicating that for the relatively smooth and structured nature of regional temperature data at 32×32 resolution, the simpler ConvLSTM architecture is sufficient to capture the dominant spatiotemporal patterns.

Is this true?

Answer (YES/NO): NO